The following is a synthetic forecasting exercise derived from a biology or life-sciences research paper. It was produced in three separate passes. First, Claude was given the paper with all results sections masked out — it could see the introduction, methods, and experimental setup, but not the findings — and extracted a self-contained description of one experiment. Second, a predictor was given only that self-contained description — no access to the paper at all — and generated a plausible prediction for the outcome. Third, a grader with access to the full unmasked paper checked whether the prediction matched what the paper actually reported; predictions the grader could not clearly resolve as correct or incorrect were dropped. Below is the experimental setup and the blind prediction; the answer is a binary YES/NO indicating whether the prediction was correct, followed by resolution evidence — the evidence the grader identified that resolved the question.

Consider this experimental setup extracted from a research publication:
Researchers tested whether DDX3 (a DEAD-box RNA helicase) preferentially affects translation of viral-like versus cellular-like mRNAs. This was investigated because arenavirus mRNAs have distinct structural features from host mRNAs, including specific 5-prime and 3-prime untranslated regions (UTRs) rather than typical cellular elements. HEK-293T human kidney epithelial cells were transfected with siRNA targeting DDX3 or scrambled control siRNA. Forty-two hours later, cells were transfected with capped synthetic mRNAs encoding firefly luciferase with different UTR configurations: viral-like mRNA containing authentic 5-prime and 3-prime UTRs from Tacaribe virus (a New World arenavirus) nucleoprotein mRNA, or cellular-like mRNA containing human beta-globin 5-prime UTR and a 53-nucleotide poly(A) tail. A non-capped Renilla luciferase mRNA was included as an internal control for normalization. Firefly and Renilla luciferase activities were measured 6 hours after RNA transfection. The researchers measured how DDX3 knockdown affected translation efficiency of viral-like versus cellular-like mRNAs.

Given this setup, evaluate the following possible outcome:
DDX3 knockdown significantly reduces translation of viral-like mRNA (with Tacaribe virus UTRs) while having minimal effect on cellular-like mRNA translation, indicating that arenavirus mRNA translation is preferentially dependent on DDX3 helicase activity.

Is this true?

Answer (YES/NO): NO